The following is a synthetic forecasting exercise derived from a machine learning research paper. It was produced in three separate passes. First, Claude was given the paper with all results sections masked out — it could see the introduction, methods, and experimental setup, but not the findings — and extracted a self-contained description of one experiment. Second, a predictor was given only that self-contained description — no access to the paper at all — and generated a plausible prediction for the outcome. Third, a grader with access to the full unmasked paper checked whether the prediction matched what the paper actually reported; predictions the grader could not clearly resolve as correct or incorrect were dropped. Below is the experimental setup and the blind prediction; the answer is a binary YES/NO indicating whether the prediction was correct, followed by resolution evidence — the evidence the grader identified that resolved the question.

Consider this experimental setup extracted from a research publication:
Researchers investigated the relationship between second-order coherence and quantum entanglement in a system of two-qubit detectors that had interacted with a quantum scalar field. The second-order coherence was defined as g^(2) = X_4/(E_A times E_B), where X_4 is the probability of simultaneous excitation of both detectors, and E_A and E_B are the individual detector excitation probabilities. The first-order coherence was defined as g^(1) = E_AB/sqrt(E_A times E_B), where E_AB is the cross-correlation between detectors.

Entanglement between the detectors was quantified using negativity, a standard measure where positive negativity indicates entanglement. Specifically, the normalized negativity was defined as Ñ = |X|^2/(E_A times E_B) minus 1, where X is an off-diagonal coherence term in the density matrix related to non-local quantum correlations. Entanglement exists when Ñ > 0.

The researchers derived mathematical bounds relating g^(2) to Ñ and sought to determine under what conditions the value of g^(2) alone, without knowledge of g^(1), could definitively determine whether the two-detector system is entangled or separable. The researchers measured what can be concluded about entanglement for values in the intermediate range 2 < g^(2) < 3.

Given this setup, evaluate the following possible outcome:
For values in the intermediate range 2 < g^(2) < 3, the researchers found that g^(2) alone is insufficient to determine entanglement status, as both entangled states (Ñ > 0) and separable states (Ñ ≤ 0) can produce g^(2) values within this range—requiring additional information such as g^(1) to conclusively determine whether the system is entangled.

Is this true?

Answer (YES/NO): YES